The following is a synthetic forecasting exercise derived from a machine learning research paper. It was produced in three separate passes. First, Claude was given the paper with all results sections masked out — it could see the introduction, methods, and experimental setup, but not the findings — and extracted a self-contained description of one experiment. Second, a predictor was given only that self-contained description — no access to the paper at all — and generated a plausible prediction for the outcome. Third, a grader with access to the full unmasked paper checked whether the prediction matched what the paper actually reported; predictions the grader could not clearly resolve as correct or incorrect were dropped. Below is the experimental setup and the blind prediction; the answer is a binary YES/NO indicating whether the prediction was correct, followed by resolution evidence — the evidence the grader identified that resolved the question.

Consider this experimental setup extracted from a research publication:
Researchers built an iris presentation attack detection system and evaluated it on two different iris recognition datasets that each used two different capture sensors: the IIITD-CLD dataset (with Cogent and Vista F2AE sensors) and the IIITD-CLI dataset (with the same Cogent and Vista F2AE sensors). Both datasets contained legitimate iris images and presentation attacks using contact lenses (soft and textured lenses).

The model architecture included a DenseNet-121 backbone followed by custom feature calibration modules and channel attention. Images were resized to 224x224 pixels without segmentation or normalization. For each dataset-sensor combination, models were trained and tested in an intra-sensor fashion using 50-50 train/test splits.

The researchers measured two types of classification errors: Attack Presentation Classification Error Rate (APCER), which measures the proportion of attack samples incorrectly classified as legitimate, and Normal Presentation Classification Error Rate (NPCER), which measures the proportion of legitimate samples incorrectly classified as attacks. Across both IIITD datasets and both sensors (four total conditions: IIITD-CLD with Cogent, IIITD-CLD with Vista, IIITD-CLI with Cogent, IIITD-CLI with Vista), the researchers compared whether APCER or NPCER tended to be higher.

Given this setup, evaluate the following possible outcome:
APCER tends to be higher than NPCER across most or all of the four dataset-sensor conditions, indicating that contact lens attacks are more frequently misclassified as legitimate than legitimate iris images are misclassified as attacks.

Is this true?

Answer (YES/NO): YES